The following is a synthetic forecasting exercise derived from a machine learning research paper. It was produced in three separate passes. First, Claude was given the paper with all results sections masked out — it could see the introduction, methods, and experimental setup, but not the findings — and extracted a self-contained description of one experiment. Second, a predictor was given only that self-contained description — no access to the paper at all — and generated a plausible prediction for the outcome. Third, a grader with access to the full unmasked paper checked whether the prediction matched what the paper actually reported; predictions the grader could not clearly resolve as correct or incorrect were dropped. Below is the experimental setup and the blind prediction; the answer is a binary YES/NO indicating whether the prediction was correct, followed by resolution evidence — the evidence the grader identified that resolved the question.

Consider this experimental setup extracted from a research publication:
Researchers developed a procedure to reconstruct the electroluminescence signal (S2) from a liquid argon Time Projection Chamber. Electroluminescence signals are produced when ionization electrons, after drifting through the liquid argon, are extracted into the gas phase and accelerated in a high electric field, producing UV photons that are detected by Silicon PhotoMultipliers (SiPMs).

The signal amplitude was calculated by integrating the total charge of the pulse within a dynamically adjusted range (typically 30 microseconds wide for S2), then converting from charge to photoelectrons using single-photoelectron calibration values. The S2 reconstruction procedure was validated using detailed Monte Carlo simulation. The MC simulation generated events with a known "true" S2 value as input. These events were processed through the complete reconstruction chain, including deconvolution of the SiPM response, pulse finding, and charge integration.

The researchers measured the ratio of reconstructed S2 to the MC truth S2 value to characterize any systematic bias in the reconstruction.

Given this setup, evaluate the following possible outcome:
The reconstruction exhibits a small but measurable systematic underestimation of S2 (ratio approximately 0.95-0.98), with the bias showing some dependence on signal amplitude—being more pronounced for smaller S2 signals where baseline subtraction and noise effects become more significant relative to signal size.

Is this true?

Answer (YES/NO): NO